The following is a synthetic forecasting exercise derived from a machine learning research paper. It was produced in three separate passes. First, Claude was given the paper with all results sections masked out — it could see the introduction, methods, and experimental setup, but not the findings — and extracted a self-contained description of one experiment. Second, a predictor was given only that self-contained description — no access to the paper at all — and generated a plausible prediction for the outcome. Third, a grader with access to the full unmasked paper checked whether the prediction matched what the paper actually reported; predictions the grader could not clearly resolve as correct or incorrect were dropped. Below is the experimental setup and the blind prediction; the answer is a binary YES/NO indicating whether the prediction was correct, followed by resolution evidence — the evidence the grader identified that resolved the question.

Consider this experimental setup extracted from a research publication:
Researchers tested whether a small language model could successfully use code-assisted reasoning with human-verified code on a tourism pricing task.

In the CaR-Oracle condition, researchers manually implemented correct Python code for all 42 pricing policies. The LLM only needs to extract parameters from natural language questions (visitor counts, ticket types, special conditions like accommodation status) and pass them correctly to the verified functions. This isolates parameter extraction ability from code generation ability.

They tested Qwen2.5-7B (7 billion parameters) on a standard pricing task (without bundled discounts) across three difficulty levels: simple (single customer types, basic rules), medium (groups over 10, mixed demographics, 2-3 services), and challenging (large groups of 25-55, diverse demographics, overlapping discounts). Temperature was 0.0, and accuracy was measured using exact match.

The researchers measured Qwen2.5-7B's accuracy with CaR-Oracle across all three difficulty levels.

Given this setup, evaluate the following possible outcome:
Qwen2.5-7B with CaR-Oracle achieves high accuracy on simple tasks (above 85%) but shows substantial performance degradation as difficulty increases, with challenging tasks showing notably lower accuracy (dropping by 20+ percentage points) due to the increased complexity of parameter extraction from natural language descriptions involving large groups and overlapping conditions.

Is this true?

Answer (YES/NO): NO